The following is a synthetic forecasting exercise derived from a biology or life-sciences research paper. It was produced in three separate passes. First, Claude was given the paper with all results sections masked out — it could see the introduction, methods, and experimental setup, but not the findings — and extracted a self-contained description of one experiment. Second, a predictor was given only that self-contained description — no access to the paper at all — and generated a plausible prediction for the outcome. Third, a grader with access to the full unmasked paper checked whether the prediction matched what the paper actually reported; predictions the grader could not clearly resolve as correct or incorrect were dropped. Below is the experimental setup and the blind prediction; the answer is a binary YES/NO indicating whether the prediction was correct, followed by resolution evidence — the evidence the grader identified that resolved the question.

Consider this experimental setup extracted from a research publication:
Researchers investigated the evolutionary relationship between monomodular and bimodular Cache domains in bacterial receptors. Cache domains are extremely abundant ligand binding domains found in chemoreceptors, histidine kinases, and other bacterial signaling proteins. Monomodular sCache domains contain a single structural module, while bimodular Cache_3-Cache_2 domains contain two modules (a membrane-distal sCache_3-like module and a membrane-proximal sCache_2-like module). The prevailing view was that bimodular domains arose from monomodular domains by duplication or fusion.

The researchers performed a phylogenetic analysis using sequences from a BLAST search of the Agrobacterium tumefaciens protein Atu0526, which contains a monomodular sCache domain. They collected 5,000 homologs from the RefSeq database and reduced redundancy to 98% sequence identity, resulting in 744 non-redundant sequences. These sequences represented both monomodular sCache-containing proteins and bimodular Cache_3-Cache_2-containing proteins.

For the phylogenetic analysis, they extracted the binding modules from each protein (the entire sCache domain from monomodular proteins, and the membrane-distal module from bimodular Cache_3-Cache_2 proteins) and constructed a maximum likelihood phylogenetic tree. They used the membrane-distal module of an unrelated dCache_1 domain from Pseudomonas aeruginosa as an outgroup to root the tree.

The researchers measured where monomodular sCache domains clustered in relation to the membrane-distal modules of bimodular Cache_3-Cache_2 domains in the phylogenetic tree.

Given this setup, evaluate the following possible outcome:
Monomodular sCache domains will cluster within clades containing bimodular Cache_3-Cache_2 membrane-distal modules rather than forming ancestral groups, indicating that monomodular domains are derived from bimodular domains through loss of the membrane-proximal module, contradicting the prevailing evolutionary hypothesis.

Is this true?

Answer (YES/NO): YES